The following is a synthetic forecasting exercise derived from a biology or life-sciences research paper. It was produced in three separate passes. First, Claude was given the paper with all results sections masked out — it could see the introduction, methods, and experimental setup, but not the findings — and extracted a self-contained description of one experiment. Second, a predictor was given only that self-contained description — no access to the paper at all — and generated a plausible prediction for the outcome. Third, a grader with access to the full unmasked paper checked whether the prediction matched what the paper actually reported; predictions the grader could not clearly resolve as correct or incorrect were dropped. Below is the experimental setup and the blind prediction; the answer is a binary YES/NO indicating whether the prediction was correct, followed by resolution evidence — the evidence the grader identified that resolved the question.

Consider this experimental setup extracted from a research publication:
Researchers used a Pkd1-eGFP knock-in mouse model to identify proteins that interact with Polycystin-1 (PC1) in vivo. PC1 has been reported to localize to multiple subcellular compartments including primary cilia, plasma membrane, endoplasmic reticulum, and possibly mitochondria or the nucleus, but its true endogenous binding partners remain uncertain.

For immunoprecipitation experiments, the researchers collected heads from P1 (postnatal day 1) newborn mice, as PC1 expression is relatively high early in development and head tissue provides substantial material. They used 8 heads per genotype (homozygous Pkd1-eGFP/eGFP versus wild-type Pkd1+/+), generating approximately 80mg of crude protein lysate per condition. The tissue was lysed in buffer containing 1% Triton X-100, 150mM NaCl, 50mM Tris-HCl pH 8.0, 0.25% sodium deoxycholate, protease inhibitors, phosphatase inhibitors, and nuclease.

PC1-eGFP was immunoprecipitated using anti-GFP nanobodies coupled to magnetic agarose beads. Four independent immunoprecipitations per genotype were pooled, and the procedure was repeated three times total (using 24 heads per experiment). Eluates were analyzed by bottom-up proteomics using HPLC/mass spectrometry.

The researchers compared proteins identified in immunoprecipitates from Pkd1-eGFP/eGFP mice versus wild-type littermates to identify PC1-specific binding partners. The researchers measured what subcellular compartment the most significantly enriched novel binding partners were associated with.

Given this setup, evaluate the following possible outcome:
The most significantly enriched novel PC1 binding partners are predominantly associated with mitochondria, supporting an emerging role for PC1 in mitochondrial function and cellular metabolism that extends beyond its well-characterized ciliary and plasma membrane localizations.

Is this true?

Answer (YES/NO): YES